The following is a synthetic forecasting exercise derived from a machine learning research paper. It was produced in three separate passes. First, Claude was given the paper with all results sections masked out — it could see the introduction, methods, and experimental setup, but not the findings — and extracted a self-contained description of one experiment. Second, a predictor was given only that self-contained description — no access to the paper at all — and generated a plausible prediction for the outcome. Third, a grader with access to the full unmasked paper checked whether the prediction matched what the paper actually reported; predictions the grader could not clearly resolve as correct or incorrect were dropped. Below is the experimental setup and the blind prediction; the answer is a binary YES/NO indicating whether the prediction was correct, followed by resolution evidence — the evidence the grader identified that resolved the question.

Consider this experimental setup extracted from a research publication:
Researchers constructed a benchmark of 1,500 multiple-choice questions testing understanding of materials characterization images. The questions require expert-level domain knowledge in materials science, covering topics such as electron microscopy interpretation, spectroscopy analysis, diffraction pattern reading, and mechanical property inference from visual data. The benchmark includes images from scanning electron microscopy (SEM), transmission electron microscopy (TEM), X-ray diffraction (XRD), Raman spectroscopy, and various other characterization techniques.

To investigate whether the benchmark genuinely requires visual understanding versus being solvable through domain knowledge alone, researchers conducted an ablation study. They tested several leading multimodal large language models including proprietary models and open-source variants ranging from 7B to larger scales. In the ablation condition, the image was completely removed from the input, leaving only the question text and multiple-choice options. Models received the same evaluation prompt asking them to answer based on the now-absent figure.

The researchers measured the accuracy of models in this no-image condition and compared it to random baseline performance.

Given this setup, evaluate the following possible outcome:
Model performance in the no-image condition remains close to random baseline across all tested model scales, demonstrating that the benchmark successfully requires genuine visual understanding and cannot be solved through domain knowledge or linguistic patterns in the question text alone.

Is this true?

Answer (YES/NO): YES